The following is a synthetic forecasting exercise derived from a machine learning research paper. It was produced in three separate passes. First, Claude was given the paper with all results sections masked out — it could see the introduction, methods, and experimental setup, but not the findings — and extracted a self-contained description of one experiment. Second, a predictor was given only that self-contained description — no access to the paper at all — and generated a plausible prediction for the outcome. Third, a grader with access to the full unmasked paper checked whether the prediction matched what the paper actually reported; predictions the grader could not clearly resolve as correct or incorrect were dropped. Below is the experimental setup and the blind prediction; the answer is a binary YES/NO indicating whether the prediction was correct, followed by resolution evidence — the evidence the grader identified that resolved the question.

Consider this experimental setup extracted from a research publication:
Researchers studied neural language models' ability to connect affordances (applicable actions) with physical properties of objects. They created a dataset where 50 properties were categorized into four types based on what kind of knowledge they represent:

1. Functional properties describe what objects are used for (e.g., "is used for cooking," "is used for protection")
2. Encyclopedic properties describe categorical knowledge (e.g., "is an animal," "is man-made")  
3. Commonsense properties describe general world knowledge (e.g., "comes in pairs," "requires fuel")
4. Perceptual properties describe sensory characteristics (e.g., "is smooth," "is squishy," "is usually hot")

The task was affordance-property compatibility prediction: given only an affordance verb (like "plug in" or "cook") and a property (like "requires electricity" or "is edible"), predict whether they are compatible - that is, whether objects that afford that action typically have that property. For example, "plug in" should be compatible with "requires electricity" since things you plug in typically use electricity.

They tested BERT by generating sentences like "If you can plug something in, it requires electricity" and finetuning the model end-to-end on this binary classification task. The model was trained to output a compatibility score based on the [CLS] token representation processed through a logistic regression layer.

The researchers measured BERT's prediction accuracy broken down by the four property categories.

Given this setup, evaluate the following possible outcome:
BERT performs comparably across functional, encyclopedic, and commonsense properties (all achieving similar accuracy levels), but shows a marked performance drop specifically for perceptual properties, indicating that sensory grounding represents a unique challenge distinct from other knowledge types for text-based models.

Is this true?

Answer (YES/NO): NO